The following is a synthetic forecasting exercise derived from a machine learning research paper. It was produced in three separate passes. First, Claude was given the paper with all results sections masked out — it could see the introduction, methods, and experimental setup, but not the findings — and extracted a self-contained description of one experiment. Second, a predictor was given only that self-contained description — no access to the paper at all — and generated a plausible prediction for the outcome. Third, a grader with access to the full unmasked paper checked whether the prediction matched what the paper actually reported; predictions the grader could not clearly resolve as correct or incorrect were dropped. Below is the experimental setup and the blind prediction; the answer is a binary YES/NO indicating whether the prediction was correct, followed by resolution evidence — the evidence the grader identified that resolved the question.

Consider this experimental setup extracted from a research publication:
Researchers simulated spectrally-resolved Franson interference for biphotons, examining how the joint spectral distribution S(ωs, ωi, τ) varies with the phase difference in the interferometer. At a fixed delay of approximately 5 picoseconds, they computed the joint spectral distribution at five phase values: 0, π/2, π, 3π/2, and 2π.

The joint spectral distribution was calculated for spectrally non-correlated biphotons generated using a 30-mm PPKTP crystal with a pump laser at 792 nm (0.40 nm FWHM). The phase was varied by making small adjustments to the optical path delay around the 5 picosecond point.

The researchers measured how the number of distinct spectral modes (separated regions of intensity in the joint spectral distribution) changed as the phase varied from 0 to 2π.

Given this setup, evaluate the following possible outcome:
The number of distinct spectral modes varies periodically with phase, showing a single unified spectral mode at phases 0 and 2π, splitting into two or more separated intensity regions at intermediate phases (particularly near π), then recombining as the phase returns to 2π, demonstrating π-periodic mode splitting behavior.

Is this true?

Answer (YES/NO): NO